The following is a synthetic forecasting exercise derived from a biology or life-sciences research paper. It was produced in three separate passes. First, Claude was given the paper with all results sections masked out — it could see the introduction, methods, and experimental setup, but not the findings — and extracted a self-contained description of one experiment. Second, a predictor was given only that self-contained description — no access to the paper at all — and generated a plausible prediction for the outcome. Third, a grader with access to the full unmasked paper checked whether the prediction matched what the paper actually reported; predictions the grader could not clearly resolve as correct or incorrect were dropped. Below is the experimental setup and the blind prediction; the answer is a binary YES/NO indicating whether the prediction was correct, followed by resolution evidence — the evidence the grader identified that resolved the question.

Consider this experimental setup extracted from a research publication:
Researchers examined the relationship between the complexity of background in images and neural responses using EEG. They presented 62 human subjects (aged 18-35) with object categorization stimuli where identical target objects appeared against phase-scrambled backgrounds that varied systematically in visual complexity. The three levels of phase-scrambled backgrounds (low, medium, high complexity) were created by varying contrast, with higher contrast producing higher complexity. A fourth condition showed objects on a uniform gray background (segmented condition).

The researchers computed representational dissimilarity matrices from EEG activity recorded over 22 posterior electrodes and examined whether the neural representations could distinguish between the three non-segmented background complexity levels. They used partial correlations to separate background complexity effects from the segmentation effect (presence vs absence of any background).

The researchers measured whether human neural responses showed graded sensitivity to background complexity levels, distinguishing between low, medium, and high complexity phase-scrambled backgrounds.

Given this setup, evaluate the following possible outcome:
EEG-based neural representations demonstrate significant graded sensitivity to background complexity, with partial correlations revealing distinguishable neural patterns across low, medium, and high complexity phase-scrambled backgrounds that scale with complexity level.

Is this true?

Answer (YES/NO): NO